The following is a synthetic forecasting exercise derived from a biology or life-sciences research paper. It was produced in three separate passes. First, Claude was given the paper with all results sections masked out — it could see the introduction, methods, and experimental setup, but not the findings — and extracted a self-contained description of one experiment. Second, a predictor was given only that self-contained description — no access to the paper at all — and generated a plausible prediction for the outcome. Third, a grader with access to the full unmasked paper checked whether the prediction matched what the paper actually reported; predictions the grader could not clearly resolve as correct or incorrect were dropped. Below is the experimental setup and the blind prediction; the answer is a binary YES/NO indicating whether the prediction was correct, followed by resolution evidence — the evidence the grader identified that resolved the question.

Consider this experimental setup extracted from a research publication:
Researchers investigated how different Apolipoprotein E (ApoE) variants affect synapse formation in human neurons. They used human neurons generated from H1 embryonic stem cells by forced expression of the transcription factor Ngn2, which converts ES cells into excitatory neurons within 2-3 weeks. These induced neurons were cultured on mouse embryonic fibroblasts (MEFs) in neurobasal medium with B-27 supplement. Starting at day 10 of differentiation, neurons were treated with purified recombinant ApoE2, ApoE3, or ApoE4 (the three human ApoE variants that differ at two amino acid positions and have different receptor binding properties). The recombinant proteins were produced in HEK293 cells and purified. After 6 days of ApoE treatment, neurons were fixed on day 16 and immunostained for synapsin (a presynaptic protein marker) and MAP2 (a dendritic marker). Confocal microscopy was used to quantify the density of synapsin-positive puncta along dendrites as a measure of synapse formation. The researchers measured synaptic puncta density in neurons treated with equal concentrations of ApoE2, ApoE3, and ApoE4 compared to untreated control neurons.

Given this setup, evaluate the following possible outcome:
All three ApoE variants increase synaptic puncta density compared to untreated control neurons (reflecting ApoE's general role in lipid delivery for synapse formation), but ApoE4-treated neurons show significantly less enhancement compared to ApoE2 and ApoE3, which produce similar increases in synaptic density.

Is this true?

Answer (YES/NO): NO